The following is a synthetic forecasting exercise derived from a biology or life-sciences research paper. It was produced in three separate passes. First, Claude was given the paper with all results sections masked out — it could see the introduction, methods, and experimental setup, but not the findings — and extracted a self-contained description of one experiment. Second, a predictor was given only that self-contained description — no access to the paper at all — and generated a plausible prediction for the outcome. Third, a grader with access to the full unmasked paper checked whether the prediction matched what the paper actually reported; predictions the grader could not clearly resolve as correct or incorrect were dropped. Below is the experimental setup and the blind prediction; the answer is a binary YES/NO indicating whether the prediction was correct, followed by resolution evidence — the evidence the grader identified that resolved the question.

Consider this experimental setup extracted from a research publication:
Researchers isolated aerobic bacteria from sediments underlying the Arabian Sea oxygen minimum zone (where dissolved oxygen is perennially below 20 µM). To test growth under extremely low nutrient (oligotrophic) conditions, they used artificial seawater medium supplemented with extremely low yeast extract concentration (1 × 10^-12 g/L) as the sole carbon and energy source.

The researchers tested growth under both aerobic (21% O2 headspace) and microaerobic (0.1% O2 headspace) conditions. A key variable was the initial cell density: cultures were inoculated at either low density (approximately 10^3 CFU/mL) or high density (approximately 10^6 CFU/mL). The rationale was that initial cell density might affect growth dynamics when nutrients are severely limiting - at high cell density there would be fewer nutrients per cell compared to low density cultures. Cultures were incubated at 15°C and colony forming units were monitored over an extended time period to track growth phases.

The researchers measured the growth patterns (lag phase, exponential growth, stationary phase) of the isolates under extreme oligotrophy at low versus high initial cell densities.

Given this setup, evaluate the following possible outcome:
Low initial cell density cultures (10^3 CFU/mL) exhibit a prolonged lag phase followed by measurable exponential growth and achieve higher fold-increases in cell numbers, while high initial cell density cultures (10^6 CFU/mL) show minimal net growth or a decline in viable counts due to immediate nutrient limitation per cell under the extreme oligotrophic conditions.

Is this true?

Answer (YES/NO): YES